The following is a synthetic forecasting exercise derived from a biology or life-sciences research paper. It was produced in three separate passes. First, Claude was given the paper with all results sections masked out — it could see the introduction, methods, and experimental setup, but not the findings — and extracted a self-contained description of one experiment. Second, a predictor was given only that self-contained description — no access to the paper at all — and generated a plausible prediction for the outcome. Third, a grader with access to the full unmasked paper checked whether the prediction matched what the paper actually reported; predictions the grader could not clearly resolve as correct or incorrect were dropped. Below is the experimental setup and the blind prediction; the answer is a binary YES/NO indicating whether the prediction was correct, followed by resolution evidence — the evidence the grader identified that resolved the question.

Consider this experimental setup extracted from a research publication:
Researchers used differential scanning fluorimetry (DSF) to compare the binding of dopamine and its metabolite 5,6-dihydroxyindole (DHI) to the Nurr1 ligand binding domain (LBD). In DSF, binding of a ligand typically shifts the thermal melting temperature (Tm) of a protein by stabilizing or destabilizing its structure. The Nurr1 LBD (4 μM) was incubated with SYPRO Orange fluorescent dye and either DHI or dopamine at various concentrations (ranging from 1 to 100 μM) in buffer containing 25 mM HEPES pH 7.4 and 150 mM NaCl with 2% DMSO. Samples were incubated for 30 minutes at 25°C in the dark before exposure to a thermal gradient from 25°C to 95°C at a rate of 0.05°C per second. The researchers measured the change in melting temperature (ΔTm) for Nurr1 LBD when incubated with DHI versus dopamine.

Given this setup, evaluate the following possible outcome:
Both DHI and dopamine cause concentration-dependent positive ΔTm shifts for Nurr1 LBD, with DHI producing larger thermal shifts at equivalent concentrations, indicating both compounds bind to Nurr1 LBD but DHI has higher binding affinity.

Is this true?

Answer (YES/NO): NO